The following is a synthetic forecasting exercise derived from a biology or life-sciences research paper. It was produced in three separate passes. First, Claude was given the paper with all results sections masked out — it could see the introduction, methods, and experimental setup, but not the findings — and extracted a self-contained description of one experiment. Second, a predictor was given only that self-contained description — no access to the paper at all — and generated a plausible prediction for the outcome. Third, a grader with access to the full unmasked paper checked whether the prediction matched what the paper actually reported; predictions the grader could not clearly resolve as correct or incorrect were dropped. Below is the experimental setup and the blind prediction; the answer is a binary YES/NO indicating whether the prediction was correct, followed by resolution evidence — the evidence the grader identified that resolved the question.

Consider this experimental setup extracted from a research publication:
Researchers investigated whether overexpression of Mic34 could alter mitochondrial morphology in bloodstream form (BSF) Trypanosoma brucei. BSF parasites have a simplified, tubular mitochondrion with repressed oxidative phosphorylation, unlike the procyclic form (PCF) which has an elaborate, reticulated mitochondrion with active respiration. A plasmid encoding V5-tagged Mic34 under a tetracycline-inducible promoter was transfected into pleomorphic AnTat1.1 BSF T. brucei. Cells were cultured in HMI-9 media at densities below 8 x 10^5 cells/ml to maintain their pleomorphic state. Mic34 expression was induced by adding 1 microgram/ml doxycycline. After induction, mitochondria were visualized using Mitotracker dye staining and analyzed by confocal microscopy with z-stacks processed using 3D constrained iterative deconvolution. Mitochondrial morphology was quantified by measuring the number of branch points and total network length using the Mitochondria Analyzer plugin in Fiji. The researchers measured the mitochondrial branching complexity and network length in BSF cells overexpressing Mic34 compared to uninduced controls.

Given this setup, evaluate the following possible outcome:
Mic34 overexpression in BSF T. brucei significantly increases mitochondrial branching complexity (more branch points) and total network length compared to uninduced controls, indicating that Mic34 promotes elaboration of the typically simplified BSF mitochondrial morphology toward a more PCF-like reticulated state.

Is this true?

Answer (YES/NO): NO